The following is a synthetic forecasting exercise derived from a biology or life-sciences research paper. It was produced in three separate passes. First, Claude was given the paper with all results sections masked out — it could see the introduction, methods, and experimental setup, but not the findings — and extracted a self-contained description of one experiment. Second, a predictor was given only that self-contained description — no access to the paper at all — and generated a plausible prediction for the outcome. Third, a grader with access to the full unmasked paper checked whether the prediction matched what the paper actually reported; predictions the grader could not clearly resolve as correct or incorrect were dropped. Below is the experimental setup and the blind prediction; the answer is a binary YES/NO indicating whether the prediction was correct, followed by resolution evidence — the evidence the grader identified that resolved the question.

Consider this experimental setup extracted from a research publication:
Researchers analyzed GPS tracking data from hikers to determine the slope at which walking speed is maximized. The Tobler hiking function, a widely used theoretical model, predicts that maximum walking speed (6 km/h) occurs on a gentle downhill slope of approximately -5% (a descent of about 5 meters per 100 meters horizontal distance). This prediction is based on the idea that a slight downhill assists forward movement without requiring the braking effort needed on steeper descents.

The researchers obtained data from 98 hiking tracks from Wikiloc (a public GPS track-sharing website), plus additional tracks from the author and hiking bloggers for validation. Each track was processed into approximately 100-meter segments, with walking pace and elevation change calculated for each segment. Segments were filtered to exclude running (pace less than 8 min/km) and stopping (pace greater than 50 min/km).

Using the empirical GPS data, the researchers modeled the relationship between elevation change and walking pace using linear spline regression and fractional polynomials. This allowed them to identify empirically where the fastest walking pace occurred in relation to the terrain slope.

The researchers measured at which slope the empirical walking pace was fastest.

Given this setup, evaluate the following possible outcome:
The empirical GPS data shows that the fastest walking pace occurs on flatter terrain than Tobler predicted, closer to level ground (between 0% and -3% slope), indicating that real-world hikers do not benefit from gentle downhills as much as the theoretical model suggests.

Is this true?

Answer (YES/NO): NO